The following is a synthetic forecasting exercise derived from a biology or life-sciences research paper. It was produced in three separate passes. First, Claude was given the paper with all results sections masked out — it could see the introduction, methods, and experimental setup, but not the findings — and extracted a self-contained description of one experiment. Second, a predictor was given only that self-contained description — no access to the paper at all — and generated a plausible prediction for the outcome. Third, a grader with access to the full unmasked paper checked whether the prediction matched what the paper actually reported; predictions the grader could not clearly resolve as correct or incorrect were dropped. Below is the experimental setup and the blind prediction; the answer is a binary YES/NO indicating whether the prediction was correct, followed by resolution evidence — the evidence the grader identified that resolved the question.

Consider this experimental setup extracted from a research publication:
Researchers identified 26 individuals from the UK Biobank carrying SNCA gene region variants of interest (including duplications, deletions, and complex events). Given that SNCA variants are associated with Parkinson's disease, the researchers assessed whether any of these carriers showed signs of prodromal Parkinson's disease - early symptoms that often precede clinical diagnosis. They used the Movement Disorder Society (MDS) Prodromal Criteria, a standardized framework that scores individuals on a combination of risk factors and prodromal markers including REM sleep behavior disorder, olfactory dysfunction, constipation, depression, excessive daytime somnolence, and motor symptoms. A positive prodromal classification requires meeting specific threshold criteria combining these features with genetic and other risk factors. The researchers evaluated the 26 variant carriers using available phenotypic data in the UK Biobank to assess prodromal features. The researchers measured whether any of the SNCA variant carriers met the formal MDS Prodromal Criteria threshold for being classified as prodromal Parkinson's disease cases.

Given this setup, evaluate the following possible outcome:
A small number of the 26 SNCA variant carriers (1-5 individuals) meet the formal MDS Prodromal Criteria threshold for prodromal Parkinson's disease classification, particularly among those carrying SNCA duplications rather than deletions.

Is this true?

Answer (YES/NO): NO